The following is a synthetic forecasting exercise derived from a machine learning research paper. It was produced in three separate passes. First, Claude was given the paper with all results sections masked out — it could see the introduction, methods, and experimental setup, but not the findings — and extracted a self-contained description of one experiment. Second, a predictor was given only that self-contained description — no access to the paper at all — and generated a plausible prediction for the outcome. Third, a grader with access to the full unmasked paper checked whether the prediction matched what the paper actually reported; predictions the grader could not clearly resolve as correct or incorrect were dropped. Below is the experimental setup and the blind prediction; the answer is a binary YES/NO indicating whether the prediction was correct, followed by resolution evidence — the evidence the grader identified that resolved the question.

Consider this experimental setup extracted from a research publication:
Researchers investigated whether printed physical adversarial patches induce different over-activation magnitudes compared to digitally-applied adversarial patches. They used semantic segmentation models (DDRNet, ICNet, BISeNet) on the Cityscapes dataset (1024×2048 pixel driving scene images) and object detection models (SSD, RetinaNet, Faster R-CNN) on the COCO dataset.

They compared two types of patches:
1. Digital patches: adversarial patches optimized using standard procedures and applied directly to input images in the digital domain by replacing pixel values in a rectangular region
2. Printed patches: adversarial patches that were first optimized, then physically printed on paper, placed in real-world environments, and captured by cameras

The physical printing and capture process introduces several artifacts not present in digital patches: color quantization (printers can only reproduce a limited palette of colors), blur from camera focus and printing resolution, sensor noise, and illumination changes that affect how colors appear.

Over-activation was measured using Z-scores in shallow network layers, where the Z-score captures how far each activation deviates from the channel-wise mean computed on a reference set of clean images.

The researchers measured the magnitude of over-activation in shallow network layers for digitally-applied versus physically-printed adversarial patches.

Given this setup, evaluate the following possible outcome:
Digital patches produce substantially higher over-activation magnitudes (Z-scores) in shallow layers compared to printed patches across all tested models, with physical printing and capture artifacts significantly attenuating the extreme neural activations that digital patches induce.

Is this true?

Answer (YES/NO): NO